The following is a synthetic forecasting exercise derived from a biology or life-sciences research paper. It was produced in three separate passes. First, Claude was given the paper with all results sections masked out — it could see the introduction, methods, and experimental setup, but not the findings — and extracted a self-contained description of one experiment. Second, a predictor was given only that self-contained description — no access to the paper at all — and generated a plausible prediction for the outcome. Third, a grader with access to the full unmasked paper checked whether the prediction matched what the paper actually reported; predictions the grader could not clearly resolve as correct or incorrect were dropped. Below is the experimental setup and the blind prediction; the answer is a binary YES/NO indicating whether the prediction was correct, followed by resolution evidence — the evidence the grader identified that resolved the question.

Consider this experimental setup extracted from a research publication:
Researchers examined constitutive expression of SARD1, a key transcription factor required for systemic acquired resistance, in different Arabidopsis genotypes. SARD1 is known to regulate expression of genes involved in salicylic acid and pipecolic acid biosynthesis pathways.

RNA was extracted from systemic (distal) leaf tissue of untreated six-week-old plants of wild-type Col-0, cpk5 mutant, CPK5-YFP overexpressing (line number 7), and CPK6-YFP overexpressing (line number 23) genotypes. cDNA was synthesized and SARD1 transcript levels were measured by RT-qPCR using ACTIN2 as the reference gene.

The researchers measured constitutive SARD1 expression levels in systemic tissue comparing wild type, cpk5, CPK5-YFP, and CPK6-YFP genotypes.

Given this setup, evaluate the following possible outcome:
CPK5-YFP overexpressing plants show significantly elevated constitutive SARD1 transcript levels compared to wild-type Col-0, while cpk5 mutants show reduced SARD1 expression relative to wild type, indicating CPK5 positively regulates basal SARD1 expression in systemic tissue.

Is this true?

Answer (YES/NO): YES